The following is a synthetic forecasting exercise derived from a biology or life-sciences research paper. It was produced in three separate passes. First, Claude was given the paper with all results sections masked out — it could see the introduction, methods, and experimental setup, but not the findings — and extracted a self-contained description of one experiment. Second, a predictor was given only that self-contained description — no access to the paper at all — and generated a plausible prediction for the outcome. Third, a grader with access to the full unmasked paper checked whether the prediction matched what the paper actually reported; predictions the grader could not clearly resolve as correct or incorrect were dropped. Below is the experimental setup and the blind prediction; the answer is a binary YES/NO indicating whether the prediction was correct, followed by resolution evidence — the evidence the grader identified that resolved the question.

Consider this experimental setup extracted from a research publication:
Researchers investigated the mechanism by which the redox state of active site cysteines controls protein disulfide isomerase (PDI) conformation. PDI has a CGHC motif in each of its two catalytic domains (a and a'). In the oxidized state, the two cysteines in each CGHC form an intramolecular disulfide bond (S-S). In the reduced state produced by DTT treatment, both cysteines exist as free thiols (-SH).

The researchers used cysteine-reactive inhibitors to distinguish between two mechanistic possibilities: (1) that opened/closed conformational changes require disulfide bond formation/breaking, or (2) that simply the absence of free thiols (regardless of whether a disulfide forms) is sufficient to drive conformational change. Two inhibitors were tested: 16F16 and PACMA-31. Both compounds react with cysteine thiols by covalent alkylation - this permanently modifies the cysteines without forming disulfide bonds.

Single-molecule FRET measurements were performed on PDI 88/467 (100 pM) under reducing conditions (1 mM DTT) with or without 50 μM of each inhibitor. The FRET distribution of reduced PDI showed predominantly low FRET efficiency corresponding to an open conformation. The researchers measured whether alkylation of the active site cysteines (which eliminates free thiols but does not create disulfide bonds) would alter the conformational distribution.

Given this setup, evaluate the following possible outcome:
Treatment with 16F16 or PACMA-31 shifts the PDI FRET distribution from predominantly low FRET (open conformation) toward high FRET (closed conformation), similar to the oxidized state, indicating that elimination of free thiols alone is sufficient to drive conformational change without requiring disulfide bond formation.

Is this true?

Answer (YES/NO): YES